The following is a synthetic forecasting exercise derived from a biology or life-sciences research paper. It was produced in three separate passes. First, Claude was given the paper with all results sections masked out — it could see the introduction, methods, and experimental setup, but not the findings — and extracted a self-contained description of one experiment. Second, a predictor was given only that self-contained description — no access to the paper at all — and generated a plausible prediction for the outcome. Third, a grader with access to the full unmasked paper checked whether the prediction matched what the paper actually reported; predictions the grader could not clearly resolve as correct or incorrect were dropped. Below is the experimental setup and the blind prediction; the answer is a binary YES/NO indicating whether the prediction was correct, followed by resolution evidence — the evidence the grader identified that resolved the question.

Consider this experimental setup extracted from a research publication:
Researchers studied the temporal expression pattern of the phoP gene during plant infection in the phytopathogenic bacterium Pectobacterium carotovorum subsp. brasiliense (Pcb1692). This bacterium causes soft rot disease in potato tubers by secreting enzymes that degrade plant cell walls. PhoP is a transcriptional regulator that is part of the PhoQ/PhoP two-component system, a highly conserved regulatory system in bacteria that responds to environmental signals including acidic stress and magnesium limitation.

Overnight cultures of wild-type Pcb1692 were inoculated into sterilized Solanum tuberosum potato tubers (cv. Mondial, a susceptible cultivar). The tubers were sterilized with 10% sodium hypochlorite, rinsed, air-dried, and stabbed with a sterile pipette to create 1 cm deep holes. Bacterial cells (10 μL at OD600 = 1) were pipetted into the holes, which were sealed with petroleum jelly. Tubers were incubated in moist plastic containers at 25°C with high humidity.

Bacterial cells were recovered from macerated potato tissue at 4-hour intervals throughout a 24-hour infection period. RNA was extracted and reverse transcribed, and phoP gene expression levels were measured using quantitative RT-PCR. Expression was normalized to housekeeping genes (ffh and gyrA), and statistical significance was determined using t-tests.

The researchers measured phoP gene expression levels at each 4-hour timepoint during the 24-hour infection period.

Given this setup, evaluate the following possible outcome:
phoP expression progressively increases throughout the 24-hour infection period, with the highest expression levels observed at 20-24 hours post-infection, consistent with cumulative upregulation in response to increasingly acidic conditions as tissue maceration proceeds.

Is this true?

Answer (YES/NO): NO